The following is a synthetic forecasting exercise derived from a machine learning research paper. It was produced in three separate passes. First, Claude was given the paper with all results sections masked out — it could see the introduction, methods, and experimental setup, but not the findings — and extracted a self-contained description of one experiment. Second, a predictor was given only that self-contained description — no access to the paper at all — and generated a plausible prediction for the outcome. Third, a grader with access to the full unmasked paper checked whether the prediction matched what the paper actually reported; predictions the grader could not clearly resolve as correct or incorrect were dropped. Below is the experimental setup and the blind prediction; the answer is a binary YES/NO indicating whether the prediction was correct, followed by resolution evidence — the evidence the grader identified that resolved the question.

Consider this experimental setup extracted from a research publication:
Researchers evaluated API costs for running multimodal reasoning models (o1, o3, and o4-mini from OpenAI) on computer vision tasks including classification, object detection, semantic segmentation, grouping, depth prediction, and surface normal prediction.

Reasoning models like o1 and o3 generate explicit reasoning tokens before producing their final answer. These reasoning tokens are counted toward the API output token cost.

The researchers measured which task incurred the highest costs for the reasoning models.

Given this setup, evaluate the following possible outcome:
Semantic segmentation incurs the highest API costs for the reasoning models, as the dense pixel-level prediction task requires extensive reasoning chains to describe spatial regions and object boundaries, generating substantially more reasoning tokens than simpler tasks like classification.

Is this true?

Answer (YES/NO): NO